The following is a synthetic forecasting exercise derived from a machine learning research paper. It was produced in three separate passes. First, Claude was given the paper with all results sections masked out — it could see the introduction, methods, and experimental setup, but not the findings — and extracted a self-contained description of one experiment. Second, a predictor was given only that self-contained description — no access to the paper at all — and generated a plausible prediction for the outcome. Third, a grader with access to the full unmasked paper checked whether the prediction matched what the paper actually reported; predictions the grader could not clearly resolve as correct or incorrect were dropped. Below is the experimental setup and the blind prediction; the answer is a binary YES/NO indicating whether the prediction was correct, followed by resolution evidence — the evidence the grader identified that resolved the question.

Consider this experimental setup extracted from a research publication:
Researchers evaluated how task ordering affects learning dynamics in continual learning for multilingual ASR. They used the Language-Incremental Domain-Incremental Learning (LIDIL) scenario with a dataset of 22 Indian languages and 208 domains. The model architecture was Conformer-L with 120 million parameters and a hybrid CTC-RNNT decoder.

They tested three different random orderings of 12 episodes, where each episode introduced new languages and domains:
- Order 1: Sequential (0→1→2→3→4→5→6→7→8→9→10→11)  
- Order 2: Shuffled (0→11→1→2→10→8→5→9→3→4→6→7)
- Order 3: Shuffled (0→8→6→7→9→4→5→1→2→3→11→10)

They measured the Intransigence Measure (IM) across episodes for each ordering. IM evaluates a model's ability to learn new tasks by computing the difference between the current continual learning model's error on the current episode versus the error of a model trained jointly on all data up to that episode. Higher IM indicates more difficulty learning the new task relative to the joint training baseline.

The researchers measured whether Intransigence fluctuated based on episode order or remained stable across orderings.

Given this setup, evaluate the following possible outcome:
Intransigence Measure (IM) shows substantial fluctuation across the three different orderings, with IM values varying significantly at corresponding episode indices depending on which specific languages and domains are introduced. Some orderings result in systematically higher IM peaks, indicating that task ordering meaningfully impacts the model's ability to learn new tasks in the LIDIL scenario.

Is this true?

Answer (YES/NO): NO